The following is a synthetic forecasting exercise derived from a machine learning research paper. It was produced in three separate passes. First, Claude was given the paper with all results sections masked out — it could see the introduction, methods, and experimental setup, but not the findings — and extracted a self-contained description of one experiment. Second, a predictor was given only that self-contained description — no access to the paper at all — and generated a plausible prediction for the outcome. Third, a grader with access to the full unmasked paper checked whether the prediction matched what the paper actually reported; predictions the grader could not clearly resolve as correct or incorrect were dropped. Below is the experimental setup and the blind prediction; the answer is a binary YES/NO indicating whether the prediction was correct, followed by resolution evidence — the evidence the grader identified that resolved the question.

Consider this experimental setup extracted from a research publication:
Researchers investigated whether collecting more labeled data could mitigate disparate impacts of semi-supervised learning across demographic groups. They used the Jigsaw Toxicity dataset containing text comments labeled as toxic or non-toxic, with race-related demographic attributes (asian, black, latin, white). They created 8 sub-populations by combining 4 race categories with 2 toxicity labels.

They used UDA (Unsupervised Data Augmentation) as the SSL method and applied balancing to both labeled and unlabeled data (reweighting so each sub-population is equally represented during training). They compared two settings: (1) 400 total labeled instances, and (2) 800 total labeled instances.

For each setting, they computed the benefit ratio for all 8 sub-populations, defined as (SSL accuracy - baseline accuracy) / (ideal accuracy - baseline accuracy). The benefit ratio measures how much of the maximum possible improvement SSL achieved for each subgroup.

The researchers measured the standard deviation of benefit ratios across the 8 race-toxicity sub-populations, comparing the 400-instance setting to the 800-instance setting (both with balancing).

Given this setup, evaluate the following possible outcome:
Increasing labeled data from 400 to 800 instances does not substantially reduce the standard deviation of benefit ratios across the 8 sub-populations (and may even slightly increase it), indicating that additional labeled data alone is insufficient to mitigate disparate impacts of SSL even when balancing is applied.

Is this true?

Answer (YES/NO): NO